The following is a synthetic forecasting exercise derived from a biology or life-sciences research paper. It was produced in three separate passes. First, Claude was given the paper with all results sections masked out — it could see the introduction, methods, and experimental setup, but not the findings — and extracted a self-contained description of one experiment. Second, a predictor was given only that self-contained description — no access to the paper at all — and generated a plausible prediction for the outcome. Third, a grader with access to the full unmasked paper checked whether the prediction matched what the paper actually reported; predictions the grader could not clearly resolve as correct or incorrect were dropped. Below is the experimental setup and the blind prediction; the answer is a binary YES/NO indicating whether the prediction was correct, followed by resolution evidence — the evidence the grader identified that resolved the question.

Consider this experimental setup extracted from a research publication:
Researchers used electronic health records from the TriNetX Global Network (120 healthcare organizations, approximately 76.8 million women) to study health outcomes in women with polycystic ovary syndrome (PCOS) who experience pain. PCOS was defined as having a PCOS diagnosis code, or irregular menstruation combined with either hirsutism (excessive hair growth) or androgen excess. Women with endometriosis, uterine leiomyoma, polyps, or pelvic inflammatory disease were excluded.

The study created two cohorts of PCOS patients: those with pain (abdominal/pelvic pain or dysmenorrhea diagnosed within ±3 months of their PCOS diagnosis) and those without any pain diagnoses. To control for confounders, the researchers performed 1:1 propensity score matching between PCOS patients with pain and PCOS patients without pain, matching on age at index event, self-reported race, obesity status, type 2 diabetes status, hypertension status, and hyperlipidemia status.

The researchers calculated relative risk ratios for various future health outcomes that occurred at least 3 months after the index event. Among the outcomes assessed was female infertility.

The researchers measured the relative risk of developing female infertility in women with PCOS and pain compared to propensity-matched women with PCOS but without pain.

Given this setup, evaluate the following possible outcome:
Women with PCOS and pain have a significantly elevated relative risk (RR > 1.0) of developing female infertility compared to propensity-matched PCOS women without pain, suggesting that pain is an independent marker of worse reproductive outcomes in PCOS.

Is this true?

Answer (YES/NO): YES